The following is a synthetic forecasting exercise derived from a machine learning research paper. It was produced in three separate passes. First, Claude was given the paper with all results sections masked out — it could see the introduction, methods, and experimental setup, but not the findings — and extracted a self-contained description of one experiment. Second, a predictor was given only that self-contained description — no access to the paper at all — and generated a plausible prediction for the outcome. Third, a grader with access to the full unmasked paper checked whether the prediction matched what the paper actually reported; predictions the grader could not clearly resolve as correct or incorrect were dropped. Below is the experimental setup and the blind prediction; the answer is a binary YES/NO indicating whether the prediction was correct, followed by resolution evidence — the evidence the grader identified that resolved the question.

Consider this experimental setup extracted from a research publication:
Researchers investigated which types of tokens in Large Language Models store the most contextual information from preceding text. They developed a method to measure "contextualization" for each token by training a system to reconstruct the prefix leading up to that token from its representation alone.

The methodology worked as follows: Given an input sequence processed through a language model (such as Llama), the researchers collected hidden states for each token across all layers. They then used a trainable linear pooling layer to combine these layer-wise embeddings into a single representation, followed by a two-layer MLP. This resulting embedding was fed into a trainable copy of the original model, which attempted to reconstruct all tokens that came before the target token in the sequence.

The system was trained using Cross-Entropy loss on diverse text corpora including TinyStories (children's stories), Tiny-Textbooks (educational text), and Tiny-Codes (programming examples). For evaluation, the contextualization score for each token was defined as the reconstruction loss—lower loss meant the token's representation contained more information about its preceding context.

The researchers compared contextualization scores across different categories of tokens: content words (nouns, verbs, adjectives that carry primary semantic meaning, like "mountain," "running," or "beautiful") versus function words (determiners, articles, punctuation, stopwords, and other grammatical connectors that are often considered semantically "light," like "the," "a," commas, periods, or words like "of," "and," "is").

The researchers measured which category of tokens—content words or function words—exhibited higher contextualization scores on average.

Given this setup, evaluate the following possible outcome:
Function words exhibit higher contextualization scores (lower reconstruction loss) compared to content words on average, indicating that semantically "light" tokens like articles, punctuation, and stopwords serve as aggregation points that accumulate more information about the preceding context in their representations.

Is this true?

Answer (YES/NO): YES